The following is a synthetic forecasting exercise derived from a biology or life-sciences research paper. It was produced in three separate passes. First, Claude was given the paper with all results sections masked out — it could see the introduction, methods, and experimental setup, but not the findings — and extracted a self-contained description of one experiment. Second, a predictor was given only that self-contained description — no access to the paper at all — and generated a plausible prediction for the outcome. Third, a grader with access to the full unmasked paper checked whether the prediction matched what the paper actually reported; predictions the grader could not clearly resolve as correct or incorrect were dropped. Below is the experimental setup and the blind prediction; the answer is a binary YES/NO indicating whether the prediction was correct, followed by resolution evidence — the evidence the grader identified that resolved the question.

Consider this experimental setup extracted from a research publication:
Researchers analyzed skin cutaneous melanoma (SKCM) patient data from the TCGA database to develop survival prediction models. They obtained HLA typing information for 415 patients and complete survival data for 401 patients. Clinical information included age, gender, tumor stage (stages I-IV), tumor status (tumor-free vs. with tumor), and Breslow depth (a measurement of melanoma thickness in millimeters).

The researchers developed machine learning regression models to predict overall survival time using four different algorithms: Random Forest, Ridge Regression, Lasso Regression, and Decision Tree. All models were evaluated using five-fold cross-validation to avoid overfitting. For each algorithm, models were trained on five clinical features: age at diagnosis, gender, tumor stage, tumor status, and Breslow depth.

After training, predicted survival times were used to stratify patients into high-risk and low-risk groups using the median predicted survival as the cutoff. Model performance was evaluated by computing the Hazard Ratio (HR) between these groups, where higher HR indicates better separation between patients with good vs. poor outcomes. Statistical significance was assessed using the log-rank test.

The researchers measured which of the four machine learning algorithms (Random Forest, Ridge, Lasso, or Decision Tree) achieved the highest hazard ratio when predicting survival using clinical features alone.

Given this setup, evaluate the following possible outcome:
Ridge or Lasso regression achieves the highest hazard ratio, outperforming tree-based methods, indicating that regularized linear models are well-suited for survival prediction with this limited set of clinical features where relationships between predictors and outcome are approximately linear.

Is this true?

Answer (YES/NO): YES